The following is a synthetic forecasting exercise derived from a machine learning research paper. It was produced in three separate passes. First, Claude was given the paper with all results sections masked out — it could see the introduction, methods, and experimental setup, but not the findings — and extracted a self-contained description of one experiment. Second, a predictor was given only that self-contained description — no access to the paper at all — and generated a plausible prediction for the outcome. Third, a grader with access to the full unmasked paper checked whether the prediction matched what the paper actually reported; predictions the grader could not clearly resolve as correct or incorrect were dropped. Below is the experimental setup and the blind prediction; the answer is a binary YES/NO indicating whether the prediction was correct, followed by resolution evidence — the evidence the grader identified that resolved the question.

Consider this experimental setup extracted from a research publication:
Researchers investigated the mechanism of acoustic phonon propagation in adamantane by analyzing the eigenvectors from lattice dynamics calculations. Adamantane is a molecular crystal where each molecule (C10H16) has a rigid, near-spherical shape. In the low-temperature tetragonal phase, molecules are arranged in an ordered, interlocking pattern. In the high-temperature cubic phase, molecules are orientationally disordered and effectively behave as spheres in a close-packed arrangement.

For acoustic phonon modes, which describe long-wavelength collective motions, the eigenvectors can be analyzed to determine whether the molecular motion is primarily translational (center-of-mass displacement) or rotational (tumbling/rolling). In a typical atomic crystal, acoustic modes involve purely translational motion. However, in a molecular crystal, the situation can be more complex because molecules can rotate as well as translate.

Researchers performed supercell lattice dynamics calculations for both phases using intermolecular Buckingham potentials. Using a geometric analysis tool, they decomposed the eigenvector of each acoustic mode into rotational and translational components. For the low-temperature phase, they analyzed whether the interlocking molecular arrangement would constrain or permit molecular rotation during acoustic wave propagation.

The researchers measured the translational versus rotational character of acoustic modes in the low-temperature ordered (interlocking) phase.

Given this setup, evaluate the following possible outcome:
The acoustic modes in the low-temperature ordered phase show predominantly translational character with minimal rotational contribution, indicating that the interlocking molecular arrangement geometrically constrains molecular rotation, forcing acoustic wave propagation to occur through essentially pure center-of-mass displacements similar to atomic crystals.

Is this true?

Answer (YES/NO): YES